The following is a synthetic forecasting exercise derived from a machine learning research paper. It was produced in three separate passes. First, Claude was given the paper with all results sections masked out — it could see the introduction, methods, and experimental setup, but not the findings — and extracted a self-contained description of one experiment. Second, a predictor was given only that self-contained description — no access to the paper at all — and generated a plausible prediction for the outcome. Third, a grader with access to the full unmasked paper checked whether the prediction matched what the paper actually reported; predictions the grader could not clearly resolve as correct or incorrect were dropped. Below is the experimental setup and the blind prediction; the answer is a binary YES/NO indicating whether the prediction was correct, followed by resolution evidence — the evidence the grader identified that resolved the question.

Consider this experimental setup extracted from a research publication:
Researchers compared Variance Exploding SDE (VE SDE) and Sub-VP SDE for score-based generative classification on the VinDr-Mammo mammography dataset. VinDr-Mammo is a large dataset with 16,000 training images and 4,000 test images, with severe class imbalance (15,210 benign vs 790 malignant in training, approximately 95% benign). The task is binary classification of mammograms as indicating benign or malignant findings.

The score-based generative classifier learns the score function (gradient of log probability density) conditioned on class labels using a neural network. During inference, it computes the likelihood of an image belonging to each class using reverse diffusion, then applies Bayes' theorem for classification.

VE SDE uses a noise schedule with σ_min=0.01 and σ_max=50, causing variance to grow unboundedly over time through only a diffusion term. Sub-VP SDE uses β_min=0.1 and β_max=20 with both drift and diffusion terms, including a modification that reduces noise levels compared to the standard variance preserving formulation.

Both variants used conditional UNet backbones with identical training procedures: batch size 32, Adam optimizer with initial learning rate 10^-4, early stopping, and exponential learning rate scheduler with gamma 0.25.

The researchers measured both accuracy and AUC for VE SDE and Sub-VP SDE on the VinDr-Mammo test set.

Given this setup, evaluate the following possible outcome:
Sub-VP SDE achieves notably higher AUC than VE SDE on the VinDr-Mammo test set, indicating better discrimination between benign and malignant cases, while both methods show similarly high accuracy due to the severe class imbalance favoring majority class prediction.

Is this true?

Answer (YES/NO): NO